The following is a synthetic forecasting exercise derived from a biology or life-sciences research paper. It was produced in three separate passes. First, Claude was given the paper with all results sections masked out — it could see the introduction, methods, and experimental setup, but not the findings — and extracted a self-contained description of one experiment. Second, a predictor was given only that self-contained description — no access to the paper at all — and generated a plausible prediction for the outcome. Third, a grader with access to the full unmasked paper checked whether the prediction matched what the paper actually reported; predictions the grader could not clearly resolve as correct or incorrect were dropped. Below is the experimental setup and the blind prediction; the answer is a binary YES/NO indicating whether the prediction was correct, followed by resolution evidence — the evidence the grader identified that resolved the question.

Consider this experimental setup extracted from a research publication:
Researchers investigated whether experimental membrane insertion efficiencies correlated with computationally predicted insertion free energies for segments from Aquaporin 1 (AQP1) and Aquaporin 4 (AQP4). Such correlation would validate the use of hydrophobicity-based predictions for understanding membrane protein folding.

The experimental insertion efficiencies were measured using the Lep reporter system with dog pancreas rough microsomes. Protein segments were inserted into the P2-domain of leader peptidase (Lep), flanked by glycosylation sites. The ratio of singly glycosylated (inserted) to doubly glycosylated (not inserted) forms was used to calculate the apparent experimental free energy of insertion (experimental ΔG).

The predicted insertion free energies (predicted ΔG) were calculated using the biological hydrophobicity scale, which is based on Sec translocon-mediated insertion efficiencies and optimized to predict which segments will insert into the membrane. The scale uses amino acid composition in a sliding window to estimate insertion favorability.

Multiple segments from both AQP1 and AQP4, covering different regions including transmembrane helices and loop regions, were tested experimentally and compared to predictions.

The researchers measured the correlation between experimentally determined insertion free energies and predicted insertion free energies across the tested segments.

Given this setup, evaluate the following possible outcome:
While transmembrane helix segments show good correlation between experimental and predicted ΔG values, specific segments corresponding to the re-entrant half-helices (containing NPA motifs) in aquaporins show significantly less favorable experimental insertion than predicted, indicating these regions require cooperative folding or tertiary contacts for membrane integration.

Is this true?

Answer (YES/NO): NO